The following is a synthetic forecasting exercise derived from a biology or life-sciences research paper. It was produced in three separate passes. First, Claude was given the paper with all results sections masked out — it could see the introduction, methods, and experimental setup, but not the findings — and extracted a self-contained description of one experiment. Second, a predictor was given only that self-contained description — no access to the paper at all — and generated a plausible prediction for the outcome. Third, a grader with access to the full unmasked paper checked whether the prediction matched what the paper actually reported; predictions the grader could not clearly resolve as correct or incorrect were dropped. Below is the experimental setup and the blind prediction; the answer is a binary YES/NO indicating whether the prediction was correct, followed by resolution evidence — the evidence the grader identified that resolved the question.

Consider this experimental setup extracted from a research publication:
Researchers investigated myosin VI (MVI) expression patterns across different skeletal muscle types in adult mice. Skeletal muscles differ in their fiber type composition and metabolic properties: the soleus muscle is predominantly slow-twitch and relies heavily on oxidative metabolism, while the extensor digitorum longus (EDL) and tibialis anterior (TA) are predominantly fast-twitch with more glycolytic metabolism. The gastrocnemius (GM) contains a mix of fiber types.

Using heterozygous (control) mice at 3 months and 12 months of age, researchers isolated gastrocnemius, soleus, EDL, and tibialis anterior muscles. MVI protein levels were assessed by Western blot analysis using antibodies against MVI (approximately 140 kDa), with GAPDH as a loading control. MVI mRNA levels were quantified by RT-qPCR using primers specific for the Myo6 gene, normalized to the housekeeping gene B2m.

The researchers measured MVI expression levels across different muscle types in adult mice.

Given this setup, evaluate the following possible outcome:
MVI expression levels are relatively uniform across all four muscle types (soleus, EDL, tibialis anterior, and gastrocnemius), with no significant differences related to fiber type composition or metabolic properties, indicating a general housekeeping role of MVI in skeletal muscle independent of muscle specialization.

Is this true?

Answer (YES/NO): NO